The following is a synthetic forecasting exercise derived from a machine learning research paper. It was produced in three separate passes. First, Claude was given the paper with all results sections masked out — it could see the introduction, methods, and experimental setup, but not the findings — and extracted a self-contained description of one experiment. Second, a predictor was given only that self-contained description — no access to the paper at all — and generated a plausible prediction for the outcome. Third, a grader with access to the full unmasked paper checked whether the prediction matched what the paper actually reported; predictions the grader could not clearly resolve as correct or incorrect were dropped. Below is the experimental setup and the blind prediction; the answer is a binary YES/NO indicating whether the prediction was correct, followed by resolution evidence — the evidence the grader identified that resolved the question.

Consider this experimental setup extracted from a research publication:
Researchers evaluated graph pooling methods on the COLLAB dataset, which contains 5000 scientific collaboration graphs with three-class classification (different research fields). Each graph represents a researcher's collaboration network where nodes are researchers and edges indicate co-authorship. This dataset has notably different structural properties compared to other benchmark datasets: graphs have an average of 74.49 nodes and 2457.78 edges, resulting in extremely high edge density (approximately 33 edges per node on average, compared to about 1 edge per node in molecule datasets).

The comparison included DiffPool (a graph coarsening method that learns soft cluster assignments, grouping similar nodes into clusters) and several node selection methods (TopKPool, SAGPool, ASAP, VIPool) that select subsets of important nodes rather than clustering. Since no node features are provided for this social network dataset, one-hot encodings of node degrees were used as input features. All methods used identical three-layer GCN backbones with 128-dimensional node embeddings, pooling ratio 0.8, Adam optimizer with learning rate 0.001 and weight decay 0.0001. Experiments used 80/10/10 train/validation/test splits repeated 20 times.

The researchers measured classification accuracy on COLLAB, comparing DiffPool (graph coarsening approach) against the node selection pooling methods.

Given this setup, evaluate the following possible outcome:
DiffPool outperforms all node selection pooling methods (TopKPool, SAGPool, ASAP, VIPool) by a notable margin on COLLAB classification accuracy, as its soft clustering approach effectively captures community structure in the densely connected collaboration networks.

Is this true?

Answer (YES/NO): NO